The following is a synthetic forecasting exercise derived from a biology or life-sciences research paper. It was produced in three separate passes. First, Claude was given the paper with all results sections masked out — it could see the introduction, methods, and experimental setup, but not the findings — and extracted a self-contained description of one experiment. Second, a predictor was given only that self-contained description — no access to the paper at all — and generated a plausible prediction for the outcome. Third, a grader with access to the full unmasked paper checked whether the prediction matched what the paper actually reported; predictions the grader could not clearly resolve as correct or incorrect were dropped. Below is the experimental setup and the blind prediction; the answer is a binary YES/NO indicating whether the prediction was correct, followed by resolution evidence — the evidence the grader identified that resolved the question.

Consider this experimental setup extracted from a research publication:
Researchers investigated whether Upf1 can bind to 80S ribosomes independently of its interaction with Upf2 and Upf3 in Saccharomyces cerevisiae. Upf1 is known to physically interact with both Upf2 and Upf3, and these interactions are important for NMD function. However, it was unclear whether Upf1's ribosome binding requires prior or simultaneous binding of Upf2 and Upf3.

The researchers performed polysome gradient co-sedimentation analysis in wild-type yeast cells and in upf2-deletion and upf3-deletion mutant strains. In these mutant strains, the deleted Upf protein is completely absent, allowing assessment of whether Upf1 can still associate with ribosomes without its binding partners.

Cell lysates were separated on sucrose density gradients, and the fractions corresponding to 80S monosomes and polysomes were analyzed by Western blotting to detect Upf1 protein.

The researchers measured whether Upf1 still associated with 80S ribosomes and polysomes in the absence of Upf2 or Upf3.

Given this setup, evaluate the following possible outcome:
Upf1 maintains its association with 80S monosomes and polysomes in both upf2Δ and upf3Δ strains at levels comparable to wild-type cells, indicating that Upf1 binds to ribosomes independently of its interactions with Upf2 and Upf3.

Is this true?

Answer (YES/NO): NO